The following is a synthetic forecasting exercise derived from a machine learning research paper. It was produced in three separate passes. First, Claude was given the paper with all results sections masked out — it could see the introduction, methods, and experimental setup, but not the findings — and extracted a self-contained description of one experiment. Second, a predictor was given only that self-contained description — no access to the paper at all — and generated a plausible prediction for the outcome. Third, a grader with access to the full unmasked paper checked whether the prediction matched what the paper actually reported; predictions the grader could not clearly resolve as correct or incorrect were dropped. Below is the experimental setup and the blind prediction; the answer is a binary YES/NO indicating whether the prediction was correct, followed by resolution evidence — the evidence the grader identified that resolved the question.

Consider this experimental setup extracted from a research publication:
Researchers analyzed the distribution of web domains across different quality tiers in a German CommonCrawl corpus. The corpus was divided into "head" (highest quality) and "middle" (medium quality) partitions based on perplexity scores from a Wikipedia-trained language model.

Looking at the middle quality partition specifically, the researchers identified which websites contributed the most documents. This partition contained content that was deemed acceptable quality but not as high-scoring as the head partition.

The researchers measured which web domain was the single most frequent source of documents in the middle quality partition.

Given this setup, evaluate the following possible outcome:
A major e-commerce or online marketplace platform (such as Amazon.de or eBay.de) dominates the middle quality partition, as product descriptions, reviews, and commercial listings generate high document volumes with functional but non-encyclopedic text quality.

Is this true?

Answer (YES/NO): NO